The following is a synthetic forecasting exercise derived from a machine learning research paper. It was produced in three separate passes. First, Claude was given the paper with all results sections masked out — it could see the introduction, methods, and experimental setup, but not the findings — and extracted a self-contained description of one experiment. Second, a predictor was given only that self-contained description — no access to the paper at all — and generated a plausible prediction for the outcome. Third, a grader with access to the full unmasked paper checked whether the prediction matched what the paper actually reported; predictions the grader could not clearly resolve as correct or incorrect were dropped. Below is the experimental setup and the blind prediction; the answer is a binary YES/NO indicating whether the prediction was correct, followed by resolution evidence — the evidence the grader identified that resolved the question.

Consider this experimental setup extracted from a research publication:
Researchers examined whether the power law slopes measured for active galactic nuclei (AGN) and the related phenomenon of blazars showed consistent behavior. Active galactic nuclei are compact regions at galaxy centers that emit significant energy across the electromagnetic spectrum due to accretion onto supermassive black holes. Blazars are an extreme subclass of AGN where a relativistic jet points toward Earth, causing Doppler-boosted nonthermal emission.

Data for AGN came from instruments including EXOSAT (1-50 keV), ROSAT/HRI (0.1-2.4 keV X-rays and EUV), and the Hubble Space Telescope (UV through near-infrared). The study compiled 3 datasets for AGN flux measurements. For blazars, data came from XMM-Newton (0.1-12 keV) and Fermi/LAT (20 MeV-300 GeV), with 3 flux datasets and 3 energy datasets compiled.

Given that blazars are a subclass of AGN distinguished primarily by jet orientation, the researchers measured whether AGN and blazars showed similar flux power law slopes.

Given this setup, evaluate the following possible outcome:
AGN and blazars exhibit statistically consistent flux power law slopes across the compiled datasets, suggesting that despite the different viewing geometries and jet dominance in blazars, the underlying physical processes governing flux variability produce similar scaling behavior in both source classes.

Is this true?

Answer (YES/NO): YES